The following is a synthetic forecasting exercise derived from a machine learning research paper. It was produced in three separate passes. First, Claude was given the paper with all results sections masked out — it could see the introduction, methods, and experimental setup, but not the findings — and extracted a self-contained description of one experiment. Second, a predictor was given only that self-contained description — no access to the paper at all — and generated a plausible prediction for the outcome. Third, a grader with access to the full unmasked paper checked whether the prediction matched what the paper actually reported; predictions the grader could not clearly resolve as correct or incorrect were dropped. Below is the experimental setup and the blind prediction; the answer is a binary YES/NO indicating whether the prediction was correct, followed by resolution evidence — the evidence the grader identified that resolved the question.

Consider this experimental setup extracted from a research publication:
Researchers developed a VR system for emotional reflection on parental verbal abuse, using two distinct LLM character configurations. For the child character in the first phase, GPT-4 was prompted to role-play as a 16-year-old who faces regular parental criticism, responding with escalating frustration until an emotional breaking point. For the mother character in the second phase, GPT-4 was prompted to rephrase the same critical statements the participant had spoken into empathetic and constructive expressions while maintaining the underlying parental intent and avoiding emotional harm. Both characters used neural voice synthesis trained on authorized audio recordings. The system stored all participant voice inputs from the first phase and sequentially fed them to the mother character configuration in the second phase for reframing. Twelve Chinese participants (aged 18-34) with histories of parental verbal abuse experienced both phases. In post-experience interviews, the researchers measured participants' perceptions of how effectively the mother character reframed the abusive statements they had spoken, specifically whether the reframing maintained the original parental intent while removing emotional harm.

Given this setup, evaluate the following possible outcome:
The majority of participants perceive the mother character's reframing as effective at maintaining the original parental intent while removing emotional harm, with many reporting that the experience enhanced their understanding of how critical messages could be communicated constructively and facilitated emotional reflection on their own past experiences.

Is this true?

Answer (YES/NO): YES